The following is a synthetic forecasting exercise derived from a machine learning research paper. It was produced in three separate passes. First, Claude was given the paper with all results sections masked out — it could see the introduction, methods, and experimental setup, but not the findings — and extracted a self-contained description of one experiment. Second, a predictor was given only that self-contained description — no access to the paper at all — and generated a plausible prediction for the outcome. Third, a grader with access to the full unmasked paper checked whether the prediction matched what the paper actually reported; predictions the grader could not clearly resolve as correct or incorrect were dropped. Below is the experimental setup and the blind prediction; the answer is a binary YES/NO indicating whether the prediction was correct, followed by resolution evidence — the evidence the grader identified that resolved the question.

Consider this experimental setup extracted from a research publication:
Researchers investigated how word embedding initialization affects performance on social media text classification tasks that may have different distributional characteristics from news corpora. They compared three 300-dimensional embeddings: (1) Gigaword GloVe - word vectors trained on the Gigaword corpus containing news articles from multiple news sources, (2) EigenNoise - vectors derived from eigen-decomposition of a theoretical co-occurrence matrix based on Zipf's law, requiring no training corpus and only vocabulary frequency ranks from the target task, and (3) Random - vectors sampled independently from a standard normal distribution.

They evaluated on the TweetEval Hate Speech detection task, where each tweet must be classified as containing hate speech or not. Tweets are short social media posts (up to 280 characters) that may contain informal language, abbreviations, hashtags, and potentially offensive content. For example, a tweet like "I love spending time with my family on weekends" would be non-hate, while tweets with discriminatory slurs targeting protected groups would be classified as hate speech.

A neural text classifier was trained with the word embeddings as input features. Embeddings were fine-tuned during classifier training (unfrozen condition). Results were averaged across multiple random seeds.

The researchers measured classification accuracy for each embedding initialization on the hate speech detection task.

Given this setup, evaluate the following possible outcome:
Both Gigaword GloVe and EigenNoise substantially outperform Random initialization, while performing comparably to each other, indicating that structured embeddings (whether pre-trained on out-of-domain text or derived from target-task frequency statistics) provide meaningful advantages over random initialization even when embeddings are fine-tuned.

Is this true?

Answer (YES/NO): NO